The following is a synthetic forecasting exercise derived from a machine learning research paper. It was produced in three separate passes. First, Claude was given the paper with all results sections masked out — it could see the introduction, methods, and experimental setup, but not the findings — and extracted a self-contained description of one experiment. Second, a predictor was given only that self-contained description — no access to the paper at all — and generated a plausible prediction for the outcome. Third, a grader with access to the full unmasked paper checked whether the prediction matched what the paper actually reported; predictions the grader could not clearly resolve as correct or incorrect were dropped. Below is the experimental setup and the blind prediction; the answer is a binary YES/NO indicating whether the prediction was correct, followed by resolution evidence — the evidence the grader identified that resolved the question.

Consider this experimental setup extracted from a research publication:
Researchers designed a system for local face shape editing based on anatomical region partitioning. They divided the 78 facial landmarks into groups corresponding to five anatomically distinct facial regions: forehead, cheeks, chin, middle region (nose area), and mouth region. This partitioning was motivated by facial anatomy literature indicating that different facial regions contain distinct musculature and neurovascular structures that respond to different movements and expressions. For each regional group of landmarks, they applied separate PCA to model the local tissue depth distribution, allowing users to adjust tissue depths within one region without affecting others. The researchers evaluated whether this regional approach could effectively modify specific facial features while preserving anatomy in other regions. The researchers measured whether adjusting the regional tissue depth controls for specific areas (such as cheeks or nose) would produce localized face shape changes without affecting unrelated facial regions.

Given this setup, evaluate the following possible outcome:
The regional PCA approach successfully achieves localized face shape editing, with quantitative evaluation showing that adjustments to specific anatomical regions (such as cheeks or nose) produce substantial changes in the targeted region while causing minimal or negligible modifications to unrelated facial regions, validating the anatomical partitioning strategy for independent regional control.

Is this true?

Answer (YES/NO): NO